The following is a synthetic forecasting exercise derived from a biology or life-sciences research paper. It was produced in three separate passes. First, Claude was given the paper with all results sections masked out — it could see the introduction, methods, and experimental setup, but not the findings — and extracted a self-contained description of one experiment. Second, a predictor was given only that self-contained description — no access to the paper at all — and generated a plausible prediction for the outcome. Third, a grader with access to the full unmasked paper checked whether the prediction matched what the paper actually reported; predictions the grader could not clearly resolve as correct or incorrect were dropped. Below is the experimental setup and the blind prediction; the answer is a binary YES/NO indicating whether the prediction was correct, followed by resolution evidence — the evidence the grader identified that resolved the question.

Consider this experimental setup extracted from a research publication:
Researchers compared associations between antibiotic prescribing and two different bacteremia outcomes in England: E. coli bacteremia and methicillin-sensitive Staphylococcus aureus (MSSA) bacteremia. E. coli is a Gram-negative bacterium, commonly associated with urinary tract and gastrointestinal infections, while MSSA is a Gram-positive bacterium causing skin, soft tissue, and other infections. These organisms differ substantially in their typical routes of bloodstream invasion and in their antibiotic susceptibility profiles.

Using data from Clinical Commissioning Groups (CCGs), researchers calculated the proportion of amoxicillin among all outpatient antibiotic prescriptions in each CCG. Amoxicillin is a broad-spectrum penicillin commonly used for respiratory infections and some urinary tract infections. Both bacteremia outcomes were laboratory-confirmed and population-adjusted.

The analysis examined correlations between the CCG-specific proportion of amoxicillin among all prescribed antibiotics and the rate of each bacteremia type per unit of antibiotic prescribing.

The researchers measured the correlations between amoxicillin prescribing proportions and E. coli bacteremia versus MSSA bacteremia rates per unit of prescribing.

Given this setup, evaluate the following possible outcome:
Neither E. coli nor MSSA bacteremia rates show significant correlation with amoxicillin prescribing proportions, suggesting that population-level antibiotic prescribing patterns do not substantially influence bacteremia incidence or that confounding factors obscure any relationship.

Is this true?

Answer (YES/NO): NO